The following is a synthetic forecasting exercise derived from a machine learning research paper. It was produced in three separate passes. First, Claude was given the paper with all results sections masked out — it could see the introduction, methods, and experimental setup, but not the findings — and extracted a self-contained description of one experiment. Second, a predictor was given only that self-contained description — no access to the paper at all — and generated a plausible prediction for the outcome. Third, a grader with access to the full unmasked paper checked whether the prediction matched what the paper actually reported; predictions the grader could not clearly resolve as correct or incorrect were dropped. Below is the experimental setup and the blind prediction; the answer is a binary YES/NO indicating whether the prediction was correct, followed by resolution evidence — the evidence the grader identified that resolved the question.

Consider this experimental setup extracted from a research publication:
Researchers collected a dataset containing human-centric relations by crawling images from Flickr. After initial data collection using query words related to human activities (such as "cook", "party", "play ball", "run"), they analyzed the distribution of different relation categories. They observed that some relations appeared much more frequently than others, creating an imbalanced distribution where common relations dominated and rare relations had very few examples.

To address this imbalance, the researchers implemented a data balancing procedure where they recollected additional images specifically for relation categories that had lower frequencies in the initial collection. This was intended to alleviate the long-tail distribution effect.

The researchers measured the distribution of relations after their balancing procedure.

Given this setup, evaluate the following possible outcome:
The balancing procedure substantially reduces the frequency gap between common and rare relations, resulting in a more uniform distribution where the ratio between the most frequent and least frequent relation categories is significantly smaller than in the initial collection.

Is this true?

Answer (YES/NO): NO